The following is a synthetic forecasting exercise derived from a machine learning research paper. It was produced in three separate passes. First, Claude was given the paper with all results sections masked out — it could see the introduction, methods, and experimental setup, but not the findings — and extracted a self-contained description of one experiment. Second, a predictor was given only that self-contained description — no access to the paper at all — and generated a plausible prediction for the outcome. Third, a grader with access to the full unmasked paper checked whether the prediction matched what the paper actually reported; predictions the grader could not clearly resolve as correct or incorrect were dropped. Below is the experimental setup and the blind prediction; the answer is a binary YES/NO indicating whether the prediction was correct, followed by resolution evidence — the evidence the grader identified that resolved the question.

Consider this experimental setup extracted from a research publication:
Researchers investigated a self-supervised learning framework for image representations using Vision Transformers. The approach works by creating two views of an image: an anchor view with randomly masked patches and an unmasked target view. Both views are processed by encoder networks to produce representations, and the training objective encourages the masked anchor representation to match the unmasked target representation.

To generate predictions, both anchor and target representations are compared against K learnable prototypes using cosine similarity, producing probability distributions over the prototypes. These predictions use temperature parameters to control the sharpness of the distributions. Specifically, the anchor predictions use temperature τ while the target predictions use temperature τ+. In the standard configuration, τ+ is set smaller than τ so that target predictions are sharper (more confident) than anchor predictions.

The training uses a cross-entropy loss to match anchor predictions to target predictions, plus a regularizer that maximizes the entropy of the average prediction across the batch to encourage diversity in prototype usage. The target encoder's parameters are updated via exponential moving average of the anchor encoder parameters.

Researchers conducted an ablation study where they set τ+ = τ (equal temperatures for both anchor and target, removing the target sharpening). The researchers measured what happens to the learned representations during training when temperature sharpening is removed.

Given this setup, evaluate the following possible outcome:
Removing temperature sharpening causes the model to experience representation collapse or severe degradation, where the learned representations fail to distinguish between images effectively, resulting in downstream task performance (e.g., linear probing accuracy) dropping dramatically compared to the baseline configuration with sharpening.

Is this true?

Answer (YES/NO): YES